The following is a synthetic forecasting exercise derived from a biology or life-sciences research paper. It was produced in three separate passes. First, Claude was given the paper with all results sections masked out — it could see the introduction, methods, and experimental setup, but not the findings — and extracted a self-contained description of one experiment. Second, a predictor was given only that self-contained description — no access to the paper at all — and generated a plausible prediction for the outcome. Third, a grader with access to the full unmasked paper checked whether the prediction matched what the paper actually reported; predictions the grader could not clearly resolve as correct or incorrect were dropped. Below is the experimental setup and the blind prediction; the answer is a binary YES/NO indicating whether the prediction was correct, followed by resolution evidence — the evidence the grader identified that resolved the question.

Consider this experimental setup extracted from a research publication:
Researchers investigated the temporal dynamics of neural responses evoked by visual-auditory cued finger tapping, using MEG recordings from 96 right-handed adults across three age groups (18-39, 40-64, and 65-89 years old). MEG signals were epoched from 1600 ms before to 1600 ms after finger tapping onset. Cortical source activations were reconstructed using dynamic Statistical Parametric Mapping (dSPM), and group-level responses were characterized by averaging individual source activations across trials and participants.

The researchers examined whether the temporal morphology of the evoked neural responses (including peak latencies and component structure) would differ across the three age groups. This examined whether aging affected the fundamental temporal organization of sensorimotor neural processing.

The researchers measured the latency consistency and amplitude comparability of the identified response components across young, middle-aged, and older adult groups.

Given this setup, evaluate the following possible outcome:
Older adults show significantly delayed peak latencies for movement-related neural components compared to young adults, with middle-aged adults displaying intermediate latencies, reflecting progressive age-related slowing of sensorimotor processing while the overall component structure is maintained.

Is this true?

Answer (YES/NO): NO